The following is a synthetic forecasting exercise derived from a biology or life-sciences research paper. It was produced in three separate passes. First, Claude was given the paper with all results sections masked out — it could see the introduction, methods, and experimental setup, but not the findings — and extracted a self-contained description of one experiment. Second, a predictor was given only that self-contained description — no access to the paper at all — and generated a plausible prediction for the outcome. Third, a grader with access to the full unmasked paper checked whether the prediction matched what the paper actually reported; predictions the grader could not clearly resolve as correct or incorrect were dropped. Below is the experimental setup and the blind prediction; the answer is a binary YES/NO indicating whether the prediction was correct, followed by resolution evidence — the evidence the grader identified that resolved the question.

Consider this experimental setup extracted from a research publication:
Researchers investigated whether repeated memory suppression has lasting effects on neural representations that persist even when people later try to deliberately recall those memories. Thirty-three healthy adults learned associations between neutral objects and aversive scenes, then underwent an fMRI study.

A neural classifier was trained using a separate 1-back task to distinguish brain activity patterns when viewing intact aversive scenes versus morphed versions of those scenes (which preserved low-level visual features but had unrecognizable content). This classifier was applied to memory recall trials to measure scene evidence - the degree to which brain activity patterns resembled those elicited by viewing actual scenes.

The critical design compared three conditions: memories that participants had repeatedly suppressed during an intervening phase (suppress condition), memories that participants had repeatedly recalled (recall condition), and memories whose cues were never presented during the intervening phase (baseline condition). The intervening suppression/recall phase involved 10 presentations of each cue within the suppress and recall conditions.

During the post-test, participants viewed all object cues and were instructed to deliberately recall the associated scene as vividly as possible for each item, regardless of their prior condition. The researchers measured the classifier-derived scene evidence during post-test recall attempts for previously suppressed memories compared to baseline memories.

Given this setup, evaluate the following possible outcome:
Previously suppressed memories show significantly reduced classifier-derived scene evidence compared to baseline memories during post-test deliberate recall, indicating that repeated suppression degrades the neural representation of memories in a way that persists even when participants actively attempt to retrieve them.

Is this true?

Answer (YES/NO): YES